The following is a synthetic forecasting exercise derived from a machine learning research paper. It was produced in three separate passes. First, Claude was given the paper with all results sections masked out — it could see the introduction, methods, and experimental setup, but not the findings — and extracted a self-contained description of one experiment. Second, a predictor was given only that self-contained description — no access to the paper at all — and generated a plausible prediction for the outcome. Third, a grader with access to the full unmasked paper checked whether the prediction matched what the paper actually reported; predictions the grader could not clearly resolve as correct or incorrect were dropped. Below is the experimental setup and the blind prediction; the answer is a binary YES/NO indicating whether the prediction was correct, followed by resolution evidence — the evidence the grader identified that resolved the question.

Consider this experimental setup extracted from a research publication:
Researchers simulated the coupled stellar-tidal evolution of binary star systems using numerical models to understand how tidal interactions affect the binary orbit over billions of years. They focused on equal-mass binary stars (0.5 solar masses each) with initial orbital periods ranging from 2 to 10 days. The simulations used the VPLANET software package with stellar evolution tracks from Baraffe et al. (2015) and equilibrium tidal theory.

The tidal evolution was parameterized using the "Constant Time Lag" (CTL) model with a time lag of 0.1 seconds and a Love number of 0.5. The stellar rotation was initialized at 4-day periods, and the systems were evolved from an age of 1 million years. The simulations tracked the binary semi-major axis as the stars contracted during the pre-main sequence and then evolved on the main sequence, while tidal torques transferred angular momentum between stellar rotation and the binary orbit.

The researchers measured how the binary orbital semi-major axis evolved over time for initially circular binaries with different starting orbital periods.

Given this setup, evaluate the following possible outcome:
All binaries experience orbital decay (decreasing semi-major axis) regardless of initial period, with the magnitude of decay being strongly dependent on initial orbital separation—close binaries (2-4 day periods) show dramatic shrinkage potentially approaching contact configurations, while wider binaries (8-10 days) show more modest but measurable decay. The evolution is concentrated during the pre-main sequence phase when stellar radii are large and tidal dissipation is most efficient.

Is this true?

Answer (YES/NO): NO